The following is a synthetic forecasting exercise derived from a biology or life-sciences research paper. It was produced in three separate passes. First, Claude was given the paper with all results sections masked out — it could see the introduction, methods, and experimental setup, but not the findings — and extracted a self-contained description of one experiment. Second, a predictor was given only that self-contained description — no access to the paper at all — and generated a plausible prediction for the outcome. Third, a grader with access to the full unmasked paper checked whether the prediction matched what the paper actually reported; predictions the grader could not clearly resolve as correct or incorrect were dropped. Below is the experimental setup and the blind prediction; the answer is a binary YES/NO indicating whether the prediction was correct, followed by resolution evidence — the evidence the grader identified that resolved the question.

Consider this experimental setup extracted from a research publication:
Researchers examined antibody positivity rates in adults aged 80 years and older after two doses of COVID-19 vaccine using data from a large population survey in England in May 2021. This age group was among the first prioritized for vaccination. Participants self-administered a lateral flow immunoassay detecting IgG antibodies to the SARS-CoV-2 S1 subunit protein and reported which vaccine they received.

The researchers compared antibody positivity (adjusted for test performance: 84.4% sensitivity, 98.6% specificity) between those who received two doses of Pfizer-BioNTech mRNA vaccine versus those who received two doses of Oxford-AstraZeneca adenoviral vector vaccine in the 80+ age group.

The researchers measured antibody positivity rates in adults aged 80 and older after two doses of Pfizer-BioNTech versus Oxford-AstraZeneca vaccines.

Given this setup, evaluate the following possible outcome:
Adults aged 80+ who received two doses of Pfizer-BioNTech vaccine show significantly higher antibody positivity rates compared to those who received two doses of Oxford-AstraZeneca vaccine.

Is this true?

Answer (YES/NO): YES